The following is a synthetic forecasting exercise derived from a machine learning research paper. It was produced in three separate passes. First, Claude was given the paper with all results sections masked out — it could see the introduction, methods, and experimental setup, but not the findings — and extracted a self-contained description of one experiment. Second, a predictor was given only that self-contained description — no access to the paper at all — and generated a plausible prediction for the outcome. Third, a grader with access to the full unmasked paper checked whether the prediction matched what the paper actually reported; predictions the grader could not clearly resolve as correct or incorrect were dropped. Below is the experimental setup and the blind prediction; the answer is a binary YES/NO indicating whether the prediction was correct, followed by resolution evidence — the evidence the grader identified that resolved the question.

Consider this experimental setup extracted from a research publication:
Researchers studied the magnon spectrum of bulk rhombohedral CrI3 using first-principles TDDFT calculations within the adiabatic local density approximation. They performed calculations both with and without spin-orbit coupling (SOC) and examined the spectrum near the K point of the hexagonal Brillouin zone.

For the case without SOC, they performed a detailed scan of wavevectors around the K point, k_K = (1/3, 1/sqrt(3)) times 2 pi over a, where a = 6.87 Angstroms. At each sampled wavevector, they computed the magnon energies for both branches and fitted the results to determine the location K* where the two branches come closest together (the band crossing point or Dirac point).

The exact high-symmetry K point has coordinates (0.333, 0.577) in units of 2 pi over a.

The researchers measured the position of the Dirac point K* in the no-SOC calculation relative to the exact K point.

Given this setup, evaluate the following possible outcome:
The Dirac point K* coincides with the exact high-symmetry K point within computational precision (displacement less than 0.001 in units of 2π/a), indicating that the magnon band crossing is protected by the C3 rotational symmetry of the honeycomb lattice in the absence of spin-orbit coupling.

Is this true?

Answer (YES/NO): NO